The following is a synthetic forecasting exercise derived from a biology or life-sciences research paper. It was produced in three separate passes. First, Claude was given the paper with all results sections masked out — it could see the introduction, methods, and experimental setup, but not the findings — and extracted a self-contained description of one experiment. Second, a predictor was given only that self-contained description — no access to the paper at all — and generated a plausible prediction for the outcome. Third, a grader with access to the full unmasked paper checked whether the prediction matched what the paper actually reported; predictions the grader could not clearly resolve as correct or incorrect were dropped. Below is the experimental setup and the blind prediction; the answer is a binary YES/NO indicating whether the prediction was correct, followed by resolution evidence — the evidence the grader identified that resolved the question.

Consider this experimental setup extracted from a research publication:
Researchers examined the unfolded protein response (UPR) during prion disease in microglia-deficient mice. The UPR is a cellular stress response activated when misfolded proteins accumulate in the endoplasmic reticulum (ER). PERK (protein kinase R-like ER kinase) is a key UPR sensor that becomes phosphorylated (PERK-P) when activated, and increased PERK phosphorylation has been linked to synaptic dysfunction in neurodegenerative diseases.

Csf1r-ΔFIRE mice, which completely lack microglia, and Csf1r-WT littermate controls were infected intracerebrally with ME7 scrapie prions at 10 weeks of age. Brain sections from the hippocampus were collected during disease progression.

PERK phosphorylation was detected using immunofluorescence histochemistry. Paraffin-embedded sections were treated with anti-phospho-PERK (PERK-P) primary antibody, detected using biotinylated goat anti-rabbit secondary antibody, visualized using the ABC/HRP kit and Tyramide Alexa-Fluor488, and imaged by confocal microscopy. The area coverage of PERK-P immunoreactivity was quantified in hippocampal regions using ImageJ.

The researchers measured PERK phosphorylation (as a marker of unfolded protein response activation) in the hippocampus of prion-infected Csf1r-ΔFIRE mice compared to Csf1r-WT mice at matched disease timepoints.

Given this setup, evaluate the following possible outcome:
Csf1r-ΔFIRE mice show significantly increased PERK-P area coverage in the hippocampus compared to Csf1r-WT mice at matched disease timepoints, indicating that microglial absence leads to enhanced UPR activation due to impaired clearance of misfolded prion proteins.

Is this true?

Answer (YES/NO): NO